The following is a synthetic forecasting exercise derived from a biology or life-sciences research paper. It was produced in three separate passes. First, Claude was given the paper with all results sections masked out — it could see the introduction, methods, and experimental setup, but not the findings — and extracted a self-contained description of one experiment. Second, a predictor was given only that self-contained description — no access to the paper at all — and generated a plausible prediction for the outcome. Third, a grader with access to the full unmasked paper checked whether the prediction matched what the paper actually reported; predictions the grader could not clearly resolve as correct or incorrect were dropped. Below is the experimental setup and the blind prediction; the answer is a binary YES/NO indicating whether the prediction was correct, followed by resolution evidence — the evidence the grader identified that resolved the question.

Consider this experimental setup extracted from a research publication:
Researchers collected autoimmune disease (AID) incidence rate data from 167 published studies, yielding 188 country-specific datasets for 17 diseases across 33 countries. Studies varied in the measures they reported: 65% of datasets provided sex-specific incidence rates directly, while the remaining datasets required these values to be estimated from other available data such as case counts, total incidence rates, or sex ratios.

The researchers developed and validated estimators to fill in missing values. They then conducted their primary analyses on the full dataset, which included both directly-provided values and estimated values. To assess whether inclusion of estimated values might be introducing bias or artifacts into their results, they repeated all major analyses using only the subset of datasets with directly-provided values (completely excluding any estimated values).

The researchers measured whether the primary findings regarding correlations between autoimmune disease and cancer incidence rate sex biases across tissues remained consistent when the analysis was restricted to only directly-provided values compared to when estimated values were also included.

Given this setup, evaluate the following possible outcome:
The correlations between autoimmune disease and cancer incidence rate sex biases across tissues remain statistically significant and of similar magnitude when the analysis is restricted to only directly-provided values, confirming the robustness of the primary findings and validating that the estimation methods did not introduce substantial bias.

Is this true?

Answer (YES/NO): YES